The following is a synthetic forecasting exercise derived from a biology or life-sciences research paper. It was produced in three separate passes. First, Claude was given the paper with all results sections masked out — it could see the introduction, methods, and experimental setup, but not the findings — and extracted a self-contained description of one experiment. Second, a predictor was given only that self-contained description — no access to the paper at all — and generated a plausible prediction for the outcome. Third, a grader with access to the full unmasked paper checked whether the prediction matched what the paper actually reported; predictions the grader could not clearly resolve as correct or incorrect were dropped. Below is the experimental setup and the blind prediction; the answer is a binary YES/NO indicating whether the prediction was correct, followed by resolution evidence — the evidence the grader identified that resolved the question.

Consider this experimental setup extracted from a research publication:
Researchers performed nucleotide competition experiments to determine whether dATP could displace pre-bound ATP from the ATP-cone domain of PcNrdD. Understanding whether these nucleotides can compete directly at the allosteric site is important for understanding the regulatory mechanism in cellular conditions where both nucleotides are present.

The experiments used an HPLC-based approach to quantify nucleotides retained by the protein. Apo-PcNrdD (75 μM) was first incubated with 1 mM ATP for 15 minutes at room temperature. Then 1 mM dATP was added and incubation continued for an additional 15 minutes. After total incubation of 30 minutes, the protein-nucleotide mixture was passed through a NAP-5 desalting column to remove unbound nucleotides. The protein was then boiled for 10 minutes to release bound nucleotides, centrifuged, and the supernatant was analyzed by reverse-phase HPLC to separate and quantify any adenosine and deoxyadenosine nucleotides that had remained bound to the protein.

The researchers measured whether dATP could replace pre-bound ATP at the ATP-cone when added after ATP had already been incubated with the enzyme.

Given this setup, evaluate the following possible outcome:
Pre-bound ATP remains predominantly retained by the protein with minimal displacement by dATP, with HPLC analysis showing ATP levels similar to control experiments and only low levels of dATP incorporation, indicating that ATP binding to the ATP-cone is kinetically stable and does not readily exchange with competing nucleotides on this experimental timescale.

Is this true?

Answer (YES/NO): NO